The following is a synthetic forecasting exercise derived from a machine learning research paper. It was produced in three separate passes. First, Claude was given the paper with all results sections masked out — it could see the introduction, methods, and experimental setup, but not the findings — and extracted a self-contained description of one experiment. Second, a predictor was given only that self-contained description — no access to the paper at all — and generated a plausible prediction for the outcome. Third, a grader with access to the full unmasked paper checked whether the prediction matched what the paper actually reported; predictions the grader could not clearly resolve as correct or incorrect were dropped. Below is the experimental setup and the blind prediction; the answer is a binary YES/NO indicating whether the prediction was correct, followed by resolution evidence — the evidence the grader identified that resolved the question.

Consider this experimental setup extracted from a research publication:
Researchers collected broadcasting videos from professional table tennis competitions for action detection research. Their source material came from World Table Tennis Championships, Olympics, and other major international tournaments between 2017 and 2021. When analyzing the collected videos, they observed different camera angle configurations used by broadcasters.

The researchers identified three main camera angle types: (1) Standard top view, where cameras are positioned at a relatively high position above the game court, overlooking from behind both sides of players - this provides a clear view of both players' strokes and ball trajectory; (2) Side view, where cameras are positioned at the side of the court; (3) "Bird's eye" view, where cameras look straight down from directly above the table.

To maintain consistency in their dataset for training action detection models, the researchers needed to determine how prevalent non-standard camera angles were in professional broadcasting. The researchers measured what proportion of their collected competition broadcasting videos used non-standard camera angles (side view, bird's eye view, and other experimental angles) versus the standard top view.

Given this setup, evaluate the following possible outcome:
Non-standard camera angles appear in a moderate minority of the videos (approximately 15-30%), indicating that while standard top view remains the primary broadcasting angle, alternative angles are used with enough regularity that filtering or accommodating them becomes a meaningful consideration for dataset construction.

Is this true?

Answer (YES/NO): NO